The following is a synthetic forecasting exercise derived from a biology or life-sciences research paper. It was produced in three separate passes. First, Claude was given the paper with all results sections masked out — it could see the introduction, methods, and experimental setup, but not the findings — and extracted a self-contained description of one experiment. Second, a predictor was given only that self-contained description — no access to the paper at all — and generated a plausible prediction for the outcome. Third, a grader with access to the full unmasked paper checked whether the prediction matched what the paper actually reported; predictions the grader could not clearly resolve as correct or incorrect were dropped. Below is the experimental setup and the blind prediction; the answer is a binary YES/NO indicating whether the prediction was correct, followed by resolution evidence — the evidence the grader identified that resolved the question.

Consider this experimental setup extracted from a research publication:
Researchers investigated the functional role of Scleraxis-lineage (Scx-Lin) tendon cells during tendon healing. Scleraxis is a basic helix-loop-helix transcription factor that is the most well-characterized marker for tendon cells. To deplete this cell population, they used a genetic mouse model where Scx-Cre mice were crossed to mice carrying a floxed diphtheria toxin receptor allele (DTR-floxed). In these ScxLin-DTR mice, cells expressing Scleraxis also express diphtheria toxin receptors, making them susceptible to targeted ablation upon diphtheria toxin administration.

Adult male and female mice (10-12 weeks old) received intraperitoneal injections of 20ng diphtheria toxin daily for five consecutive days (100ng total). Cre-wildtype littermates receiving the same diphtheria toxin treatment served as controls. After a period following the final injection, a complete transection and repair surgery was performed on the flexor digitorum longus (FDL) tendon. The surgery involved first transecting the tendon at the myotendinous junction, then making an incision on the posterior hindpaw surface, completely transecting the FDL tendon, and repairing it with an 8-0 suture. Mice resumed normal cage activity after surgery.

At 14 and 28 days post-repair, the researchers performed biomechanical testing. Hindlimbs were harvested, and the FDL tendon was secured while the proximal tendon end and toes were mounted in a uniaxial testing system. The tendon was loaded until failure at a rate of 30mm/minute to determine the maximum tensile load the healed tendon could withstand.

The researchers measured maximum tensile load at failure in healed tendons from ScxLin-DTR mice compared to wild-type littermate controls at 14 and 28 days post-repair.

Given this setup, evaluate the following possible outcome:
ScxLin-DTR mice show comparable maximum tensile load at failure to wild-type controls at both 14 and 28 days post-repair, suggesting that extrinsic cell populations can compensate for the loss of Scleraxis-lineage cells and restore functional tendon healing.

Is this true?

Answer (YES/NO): NO